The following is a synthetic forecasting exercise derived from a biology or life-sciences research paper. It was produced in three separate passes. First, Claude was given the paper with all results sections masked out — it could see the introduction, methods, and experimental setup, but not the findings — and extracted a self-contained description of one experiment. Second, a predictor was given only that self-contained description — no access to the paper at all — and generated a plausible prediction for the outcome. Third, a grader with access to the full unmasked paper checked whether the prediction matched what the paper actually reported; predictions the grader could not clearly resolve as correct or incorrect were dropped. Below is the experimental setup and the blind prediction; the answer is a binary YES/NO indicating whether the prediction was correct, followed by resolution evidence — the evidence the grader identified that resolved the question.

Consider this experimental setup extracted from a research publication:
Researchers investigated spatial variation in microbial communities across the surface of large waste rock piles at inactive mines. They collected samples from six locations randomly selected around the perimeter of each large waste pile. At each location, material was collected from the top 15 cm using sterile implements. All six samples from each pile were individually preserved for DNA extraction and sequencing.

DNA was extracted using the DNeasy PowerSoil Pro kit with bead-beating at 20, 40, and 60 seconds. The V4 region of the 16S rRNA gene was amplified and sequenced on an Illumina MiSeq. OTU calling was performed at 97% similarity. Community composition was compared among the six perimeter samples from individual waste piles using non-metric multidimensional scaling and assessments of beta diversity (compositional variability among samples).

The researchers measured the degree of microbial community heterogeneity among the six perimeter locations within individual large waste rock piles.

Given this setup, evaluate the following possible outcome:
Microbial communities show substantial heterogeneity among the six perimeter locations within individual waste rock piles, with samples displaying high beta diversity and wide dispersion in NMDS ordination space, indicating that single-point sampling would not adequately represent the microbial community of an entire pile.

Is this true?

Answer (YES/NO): NO